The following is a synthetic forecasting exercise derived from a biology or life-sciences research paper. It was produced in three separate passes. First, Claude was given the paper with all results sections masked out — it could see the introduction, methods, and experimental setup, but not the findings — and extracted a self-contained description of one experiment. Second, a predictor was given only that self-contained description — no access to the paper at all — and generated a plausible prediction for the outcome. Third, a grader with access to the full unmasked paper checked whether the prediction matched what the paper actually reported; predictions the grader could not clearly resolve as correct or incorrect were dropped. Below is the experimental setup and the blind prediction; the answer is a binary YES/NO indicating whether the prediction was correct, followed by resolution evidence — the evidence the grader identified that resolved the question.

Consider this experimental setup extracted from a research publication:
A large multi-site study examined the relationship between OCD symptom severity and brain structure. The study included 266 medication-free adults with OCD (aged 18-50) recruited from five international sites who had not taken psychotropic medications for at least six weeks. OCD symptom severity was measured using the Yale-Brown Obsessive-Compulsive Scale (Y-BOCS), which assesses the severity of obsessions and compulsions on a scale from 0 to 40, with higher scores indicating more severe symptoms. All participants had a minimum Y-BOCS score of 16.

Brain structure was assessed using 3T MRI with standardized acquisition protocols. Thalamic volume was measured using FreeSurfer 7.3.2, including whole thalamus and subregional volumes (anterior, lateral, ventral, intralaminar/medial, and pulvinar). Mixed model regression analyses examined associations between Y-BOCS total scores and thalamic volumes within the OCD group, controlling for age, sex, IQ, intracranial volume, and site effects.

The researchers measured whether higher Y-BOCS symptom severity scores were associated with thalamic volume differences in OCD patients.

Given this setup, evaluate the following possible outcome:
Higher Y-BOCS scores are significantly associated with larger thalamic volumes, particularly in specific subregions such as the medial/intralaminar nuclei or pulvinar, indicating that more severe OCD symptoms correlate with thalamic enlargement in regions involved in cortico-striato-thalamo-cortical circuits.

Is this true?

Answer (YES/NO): NO